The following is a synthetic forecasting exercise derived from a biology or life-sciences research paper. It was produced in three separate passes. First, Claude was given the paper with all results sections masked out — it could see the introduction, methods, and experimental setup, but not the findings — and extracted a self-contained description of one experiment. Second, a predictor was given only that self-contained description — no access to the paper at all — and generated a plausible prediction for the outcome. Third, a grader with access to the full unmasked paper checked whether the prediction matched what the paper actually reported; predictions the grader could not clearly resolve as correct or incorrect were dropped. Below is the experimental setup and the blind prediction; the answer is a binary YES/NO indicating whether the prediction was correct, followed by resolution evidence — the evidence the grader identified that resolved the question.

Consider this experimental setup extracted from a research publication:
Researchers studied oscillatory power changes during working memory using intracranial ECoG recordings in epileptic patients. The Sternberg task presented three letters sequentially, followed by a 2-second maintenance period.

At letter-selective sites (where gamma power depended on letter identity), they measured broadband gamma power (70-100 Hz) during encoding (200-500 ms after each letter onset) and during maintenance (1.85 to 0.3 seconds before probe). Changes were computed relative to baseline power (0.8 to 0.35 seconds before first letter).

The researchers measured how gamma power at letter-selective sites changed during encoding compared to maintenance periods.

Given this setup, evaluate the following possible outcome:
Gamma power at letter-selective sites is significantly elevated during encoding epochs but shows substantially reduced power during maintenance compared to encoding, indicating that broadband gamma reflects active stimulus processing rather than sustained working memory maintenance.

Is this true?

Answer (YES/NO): YES